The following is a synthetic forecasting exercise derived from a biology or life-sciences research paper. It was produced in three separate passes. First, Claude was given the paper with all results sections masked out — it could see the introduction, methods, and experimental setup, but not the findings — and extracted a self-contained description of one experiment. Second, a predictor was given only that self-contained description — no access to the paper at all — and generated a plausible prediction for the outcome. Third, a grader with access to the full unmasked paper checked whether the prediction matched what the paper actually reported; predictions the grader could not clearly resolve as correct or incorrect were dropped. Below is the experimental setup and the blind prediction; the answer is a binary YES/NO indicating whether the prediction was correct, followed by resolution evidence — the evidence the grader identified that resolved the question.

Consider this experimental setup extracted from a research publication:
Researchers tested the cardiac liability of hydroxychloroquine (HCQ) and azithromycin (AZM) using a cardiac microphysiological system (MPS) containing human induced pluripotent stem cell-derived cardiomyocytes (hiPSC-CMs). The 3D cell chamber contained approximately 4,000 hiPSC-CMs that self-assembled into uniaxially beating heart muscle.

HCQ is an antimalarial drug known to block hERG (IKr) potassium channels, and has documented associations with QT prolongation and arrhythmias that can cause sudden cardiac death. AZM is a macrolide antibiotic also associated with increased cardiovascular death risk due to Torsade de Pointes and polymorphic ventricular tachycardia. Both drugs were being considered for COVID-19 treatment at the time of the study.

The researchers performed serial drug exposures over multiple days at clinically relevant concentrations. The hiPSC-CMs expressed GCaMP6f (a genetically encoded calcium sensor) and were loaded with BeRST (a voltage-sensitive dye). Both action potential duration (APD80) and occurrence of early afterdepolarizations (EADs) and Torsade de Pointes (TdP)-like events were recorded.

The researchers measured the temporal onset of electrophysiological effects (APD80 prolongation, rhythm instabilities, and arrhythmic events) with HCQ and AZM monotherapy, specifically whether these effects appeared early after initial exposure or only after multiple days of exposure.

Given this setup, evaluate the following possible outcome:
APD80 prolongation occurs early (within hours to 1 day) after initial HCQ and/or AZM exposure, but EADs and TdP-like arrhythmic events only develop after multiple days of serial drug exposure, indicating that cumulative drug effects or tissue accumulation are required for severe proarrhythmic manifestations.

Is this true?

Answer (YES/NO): NO